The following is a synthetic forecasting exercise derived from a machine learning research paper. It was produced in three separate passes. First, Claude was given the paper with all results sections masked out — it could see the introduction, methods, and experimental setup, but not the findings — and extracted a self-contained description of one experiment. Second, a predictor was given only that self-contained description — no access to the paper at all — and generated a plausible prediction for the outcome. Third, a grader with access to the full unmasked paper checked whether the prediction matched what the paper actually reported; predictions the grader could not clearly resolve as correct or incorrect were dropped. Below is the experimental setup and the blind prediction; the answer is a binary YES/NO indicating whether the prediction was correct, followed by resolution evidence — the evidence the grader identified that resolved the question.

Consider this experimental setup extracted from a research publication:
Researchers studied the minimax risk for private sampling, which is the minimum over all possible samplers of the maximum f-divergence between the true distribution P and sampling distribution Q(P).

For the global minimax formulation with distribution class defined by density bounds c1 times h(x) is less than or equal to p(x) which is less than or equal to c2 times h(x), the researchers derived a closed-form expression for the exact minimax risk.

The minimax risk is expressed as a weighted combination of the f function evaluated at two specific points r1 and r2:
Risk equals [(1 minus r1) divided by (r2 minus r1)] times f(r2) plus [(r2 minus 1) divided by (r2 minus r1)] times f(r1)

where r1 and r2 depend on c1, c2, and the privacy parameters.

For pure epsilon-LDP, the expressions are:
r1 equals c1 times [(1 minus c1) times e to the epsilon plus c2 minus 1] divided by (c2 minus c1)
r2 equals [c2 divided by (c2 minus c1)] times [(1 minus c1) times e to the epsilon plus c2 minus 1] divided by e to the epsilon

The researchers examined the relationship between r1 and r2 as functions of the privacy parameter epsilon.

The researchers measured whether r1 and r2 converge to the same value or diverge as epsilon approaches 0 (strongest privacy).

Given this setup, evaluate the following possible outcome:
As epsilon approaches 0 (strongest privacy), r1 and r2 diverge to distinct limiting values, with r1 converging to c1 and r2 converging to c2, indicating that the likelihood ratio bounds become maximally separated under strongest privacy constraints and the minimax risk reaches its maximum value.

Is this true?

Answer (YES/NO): YES